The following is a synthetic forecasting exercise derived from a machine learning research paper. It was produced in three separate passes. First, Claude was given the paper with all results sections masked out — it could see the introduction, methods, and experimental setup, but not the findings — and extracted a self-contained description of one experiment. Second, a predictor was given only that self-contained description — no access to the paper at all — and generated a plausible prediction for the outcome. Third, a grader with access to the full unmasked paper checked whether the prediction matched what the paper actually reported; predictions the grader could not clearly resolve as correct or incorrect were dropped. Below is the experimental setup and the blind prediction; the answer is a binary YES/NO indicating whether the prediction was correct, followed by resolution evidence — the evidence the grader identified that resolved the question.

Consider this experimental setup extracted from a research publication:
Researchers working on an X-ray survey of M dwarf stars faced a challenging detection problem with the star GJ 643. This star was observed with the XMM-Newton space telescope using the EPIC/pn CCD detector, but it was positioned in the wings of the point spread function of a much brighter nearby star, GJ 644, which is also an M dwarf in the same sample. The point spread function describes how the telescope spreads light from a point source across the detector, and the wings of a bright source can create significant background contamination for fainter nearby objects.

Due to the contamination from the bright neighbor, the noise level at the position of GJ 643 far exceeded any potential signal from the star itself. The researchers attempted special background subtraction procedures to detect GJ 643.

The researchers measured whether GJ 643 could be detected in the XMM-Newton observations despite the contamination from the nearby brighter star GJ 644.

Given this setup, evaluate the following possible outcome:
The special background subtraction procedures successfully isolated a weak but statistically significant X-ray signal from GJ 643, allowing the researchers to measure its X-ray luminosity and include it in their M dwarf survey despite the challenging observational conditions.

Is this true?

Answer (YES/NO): YES